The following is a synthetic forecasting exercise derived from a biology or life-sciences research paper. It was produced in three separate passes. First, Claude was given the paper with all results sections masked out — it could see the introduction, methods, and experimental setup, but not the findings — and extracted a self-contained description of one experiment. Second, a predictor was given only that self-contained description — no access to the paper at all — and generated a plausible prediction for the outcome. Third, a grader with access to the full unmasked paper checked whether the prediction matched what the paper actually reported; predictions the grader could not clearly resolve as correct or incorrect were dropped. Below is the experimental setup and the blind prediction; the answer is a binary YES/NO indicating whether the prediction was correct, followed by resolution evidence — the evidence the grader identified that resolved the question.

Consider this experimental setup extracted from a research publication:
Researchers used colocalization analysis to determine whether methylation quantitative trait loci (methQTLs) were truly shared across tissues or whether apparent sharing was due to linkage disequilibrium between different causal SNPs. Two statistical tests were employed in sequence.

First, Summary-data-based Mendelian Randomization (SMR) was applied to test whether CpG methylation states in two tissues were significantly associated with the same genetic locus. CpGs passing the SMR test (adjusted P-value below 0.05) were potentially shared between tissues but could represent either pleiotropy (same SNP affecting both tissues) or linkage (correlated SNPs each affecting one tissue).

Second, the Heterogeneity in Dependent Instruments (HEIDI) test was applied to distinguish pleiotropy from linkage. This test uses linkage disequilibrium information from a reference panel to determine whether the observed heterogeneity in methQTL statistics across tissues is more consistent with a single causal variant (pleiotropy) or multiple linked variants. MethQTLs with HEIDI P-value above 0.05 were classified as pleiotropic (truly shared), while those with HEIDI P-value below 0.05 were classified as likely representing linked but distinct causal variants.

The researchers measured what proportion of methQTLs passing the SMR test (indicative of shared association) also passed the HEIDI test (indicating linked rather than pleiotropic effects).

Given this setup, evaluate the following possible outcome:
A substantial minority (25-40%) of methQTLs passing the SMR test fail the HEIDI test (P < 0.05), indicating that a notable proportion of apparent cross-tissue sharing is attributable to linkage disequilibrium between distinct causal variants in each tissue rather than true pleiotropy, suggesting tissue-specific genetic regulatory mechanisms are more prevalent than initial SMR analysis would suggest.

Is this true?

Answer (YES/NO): NO